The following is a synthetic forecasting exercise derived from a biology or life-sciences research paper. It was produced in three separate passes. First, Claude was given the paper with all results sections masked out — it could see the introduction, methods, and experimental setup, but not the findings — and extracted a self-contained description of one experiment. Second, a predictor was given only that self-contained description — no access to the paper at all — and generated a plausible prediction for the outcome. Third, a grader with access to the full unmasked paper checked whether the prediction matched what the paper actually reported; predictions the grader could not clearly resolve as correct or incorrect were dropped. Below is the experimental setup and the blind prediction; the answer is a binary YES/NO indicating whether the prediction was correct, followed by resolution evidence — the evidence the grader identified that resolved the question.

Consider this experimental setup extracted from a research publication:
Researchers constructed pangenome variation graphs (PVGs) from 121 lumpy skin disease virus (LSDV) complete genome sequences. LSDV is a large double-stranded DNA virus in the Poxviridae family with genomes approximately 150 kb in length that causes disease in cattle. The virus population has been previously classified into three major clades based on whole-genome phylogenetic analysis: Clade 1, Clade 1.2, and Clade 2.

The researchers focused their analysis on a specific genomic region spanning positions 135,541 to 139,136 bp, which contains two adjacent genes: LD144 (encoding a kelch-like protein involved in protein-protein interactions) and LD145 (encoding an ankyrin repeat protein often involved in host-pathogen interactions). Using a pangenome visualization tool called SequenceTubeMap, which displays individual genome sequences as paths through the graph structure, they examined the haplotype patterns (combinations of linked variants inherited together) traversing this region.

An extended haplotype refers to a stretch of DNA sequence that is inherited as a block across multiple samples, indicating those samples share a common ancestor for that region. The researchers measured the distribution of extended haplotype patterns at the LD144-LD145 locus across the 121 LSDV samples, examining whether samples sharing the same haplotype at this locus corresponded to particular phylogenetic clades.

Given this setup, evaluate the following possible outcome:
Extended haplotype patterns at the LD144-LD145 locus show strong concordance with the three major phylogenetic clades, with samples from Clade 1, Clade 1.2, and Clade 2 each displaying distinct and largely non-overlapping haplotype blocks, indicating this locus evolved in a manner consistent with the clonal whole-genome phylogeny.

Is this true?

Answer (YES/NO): NO